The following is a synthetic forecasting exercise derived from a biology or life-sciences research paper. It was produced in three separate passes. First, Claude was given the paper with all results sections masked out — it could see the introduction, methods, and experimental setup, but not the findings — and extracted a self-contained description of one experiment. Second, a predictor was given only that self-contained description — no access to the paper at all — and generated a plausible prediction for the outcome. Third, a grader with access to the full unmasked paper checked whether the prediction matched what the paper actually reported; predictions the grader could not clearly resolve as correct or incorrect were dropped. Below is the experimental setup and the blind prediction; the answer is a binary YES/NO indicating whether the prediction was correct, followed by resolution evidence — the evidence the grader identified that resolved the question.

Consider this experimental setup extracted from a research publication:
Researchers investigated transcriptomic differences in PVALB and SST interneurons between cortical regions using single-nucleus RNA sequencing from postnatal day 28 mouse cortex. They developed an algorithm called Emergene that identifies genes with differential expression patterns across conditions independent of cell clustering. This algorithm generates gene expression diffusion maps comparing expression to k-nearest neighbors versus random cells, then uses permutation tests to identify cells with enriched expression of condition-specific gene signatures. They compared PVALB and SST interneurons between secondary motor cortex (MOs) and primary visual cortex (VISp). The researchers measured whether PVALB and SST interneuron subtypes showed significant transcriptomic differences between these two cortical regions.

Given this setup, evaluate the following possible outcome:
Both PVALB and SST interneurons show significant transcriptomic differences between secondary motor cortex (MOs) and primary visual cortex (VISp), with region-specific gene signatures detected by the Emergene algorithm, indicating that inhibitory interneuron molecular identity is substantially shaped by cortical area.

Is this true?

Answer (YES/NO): NO